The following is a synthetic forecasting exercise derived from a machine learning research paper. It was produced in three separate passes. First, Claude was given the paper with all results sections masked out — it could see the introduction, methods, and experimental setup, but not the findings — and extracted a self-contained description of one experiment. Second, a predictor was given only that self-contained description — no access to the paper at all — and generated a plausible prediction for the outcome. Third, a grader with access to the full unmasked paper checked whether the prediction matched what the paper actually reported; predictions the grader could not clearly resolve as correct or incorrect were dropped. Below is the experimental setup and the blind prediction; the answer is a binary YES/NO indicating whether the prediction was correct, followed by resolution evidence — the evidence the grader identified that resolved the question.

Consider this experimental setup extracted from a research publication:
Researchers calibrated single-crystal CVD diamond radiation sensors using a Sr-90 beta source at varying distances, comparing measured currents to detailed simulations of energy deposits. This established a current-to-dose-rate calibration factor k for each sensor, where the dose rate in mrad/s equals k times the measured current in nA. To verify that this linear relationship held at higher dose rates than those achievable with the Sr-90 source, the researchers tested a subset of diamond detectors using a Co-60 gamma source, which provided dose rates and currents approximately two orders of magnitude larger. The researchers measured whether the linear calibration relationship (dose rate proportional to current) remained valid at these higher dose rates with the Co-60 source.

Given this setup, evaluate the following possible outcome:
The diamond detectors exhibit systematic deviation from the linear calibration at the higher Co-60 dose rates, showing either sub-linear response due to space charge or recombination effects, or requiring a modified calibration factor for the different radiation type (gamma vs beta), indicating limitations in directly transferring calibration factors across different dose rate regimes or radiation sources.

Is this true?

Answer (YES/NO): NO